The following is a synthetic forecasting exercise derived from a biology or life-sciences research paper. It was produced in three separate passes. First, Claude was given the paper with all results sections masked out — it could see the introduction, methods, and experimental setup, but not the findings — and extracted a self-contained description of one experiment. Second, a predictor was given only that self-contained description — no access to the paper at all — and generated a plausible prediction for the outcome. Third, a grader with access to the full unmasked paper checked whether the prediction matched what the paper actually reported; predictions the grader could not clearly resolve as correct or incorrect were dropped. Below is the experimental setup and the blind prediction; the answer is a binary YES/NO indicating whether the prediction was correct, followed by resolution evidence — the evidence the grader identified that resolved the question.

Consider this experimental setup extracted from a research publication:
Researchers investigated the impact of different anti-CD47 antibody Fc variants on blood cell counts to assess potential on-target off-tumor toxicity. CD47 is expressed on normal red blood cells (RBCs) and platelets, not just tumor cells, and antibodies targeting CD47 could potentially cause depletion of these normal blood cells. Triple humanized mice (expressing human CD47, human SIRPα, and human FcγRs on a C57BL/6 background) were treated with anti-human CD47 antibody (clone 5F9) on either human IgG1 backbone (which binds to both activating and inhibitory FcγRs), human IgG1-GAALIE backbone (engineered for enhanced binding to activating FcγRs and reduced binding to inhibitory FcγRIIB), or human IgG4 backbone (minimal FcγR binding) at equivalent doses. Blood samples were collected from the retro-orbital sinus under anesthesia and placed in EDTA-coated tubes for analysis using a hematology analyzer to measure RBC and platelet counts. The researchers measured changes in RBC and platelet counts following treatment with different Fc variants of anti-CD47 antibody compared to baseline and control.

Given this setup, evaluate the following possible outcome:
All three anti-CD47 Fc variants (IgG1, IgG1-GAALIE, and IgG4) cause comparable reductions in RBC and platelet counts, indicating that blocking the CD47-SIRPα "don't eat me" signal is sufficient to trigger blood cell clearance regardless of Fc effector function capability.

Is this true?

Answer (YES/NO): NO